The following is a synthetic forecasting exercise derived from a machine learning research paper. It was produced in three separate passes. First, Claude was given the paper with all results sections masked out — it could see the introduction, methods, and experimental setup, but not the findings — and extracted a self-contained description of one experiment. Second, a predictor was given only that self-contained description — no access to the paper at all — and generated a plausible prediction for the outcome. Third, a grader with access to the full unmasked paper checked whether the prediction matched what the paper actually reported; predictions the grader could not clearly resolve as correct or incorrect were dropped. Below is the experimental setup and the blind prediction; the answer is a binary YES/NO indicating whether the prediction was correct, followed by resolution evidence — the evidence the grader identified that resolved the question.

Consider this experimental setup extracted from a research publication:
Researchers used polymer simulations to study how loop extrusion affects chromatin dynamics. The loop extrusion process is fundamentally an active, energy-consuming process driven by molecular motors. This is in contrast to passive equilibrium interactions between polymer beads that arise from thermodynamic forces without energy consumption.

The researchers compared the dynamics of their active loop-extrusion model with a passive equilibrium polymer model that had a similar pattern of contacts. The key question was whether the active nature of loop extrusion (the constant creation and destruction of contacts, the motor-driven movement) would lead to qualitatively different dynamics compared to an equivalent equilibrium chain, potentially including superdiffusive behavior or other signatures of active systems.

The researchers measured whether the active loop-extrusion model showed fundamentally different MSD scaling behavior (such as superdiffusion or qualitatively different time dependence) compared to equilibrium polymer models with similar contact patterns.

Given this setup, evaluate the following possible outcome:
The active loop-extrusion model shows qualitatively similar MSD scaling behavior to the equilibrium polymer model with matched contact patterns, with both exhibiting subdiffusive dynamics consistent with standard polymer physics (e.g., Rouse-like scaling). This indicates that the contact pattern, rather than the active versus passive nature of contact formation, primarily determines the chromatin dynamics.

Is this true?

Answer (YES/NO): YES